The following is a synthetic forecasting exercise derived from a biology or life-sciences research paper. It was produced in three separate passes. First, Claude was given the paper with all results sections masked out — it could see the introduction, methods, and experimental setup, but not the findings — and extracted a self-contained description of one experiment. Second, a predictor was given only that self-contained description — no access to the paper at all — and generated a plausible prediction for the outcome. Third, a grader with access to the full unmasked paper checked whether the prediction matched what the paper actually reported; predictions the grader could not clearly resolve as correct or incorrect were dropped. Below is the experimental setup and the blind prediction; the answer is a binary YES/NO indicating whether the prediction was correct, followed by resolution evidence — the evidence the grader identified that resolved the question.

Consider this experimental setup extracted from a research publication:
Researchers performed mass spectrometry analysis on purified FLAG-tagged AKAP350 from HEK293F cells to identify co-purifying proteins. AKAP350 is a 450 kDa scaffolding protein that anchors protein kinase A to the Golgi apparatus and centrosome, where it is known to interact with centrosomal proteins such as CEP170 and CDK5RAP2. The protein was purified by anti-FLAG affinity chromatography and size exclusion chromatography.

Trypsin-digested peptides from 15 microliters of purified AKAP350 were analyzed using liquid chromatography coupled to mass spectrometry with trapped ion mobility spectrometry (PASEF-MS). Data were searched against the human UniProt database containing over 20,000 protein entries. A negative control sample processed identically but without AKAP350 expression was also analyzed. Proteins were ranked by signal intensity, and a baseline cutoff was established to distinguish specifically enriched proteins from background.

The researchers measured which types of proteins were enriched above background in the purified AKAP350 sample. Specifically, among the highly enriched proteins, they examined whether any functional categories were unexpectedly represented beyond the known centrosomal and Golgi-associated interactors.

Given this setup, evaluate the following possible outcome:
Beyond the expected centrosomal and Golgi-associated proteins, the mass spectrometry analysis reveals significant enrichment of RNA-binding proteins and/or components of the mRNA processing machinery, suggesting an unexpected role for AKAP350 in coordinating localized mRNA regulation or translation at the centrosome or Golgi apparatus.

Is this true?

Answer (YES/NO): NO